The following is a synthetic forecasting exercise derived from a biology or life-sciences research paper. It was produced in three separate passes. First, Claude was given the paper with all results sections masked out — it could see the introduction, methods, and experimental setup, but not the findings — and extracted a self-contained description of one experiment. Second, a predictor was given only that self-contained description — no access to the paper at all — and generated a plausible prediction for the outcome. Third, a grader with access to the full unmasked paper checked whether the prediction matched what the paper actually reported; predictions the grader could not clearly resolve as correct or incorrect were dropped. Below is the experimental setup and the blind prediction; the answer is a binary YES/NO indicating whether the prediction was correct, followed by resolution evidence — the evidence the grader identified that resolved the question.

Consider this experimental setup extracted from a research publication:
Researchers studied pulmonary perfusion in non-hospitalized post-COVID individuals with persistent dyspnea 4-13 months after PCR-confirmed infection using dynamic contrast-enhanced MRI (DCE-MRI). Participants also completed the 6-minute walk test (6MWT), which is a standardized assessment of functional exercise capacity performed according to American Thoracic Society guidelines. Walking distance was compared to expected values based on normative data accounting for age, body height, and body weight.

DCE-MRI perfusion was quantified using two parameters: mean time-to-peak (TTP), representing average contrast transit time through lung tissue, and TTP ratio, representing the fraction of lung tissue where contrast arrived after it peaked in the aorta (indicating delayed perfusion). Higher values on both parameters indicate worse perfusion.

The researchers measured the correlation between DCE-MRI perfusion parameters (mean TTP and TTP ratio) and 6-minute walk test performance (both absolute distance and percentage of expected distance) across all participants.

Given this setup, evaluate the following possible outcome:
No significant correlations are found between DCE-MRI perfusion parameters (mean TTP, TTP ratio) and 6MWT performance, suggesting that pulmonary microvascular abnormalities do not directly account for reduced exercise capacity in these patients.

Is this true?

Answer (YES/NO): YES